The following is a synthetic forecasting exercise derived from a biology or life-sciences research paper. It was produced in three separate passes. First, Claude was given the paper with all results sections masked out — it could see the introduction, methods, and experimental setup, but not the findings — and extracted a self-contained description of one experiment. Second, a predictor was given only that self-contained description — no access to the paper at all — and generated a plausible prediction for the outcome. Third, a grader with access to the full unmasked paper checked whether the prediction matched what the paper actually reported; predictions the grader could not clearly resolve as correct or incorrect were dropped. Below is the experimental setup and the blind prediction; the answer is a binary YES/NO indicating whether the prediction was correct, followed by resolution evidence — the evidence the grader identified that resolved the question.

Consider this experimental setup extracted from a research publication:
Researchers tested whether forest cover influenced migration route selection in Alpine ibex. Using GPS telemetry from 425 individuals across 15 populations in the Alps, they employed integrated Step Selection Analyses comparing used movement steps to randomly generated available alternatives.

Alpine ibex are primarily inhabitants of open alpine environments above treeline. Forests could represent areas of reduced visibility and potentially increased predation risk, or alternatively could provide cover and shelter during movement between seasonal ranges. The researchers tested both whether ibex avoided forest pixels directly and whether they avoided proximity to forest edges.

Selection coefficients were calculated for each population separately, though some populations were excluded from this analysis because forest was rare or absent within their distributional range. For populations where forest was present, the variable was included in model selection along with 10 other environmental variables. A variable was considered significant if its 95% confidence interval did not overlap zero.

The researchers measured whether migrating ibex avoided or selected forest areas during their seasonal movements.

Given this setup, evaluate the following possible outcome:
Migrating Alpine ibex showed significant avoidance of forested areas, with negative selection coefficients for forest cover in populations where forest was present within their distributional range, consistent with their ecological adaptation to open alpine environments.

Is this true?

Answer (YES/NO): NO